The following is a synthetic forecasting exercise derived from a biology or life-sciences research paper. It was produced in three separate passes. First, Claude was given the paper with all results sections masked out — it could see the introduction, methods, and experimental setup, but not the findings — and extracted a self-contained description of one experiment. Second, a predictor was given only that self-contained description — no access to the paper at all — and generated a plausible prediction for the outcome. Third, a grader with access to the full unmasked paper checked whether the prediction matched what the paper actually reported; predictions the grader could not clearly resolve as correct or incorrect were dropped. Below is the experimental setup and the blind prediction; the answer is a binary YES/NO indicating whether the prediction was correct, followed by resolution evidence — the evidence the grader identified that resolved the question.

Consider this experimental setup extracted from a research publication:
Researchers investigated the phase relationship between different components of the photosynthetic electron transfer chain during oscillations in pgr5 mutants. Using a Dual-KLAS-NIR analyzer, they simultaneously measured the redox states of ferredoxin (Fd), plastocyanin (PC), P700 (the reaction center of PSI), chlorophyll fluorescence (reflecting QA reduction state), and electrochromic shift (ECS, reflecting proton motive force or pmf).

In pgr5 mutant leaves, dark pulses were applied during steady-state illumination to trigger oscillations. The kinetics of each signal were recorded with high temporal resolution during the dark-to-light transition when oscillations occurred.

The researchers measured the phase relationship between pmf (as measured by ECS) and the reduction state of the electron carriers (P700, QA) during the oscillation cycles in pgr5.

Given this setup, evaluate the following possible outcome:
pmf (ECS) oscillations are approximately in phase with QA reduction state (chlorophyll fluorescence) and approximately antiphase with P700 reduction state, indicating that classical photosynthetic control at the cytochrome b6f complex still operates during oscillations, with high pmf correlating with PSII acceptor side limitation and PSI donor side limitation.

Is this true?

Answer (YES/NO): NO